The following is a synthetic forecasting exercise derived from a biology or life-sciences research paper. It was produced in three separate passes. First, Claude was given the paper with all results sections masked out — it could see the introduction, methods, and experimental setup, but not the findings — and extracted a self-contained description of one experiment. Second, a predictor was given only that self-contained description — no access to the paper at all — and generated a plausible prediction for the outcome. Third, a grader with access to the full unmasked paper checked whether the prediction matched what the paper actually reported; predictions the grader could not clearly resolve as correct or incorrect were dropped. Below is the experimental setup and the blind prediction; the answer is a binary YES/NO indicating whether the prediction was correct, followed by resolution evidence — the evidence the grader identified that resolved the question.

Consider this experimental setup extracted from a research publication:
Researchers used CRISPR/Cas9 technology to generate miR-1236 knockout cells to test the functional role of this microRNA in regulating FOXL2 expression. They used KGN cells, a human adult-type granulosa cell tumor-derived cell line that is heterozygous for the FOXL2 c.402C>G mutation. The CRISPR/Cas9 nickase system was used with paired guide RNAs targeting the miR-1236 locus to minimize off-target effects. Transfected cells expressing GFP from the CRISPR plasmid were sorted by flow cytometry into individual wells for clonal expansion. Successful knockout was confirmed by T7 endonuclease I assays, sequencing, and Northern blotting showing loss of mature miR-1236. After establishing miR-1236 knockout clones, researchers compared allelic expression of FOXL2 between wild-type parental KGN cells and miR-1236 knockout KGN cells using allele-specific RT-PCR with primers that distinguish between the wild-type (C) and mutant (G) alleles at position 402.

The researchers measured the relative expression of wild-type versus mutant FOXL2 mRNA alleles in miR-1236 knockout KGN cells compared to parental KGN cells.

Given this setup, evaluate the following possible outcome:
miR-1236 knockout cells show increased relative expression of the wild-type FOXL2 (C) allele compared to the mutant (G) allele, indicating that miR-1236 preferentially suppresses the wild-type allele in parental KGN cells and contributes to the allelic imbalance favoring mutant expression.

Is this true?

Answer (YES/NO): NO